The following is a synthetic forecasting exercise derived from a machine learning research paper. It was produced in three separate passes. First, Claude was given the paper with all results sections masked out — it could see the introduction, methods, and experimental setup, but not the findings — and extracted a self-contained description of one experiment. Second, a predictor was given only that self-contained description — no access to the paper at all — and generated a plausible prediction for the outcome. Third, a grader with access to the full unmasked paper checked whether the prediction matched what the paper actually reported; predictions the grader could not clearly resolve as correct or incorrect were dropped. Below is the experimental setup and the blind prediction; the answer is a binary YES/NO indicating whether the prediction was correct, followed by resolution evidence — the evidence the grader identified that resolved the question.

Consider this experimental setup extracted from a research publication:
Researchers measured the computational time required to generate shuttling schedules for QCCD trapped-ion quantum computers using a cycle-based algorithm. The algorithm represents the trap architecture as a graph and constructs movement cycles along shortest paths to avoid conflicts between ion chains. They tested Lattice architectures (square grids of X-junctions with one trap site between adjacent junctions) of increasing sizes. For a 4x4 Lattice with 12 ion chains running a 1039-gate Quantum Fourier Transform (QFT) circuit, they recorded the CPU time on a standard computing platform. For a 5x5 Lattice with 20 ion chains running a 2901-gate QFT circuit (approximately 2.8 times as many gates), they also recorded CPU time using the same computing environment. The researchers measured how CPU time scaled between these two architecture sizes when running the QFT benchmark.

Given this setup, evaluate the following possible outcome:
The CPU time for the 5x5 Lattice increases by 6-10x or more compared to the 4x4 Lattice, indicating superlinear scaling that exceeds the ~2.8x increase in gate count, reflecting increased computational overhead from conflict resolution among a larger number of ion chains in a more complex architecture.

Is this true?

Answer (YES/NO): YES